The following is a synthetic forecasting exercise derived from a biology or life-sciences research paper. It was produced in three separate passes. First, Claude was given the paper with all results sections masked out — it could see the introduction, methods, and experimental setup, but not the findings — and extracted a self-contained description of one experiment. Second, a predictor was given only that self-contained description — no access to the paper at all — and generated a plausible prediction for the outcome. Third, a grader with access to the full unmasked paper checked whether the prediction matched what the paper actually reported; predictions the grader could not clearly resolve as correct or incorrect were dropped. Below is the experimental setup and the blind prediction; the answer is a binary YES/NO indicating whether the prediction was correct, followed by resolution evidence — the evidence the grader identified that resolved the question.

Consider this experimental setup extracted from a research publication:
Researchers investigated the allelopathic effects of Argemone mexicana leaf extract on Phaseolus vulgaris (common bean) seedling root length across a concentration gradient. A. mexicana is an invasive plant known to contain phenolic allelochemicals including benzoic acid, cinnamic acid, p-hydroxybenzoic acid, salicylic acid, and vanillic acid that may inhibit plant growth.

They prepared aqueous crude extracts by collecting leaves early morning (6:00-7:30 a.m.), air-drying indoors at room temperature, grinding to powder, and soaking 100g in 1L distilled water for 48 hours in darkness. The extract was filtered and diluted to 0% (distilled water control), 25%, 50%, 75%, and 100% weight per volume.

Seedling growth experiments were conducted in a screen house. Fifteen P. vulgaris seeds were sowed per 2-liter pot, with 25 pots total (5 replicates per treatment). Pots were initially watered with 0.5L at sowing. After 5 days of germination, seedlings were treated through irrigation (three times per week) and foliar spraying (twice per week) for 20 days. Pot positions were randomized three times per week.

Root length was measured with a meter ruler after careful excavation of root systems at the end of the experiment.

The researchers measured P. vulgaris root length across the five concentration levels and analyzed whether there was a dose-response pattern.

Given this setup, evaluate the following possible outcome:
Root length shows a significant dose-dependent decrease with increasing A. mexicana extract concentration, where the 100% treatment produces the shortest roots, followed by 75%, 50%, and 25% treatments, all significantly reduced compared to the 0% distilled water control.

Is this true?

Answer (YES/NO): NO